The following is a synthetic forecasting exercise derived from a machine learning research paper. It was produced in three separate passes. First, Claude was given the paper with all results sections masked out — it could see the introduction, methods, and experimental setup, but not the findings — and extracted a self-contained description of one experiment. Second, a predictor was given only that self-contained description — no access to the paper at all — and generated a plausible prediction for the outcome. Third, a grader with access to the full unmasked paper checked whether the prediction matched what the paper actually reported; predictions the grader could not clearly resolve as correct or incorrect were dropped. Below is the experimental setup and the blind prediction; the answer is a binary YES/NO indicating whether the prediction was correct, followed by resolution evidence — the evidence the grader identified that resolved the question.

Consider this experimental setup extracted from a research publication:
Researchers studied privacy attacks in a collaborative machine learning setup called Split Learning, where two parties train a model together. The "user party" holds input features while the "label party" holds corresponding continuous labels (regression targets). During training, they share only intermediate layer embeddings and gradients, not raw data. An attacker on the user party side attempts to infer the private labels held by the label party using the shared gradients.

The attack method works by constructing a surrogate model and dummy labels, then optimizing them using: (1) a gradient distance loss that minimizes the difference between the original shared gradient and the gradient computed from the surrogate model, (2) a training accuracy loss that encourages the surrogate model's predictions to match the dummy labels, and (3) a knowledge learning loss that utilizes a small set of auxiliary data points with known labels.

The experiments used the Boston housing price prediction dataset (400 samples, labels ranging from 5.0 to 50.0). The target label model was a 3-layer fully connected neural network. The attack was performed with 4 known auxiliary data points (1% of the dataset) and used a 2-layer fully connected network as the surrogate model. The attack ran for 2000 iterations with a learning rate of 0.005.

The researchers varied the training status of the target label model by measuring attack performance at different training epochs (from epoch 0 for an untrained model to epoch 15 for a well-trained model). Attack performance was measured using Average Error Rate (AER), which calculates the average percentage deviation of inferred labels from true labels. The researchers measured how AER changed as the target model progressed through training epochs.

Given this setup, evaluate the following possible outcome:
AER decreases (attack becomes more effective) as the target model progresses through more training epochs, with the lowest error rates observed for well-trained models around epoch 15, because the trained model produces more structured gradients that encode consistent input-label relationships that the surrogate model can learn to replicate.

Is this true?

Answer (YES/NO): YES